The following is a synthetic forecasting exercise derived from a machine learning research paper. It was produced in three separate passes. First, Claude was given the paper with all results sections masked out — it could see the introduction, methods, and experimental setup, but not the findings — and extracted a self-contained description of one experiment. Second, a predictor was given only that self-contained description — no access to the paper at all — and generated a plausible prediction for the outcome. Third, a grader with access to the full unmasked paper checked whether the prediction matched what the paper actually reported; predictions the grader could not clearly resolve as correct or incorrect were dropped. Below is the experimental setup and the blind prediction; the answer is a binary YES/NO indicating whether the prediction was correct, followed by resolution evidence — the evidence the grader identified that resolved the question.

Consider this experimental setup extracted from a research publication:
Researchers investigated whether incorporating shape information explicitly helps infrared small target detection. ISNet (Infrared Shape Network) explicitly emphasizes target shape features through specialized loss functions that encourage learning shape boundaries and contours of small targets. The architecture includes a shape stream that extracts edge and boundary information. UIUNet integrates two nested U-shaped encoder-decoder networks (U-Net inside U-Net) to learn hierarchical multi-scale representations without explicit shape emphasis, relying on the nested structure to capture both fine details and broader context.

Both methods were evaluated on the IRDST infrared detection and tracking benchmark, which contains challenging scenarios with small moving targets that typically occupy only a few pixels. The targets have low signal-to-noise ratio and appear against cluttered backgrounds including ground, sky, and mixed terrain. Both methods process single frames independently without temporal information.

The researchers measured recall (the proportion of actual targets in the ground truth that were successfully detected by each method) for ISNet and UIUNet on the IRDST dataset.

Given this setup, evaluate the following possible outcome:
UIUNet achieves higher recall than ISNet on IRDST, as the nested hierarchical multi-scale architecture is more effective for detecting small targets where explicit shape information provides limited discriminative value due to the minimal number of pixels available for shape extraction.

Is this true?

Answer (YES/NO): NO